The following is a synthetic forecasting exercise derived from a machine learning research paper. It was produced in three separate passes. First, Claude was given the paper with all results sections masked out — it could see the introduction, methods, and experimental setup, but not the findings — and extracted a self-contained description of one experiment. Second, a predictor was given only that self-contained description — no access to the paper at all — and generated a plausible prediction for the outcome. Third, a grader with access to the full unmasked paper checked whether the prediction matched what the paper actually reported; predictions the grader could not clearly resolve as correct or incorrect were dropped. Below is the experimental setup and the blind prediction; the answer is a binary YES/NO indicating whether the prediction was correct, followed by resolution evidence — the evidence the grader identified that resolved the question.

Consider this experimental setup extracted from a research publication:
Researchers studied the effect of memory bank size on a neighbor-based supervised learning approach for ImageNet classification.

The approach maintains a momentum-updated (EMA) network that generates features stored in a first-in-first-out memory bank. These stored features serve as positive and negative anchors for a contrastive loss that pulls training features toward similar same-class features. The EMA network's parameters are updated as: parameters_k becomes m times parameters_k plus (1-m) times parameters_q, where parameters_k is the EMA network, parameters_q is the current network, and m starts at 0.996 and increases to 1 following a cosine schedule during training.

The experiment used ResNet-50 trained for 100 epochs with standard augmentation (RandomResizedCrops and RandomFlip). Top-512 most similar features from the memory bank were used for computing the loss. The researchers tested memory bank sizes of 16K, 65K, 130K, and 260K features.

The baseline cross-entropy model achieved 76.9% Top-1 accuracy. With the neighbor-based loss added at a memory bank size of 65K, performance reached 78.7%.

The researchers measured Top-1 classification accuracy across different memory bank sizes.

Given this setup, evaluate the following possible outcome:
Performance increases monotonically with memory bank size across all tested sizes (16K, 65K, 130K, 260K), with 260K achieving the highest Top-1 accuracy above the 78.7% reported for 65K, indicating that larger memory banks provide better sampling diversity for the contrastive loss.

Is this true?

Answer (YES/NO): NO